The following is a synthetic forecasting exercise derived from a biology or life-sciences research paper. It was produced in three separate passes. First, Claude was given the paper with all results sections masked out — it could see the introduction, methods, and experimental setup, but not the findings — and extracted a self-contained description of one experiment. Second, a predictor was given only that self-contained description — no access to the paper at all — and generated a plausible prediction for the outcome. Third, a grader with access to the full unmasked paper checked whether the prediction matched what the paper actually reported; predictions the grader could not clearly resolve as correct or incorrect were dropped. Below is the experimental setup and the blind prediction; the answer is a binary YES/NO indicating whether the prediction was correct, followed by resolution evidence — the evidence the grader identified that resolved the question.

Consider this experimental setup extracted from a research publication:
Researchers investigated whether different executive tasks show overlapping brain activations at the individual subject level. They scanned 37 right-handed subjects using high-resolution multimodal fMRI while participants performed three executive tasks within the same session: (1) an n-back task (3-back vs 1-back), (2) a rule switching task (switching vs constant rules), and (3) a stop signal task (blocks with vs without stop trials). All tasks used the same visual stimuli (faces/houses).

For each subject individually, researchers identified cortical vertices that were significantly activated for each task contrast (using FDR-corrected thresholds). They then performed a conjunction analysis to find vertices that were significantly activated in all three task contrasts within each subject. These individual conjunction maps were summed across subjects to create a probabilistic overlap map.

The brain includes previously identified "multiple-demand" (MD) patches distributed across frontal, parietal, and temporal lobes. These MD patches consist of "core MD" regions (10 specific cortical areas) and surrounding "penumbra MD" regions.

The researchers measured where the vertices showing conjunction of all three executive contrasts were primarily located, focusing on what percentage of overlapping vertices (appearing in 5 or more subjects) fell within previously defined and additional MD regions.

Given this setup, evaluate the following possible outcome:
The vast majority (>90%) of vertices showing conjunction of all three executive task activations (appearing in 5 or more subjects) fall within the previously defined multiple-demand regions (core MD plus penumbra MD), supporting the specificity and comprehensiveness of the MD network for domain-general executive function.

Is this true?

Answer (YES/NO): NO